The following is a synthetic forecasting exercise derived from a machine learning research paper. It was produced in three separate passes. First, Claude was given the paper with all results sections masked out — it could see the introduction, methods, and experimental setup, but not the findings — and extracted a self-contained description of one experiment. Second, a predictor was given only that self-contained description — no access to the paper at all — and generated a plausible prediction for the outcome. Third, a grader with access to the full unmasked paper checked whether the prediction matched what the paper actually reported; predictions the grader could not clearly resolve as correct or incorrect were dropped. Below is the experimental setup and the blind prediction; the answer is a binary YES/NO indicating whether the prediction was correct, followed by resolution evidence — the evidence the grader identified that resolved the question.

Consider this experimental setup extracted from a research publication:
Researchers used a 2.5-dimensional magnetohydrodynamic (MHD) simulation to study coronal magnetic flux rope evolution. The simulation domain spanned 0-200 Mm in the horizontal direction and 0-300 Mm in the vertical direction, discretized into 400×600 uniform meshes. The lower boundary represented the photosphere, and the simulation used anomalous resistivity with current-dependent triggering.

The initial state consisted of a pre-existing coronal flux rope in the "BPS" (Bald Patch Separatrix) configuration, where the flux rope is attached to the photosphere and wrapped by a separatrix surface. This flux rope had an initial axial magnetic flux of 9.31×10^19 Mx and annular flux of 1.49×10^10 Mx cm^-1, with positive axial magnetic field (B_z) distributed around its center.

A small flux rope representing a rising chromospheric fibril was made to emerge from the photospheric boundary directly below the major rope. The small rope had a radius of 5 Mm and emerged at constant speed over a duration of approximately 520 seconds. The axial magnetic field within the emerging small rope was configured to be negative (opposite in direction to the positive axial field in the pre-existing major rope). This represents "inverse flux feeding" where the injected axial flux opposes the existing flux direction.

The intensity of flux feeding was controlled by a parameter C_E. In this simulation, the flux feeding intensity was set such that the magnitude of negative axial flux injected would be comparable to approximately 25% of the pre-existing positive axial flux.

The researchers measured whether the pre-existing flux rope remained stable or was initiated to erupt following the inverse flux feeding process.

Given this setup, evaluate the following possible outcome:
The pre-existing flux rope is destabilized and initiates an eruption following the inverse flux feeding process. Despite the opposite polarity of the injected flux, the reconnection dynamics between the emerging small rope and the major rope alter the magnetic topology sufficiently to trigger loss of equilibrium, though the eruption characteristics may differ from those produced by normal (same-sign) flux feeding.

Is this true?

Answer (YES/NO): NO